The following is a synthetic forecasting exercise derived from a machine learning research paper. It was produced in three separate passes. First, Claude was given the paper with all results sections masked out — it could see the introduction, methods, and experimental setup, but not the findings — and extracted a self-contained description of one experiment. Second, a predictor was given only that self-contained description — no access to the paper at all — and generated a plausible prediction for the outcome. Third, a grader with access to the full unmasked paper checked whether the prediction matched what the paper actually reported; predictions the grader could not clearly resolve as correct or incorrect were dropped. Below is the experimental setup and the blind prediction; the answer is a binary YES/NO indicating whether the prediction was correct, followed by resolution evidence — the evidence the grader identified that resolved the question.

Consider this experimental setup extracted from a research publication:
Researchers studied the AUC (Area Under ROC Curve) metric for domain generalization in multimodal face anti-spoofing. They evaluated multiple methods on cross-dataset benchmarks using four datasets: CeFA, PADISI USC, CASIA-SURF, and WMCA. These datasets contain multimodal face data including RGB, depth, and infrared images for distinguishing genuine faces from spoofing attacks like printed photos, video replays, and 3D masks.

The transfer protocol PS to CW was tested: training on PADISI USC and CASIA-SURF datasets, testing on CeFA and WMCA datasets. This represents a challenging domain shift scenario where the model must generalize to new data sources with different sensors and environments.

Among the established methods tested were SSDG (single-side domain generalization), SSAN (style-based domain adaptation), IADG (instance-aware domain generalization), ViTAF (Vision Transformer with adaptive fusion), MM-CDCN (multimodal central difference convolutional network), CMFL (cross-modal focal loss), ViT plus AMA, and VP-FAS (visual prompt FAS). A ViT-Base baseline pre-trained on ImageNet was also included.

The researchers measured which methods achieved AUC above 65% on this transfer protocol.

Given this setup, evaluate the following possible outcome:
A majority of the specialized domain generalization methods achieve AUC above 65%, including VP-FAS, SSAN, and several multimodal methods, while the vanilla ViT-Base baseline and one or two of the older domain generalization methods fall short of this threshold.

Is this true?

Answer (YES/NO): NO